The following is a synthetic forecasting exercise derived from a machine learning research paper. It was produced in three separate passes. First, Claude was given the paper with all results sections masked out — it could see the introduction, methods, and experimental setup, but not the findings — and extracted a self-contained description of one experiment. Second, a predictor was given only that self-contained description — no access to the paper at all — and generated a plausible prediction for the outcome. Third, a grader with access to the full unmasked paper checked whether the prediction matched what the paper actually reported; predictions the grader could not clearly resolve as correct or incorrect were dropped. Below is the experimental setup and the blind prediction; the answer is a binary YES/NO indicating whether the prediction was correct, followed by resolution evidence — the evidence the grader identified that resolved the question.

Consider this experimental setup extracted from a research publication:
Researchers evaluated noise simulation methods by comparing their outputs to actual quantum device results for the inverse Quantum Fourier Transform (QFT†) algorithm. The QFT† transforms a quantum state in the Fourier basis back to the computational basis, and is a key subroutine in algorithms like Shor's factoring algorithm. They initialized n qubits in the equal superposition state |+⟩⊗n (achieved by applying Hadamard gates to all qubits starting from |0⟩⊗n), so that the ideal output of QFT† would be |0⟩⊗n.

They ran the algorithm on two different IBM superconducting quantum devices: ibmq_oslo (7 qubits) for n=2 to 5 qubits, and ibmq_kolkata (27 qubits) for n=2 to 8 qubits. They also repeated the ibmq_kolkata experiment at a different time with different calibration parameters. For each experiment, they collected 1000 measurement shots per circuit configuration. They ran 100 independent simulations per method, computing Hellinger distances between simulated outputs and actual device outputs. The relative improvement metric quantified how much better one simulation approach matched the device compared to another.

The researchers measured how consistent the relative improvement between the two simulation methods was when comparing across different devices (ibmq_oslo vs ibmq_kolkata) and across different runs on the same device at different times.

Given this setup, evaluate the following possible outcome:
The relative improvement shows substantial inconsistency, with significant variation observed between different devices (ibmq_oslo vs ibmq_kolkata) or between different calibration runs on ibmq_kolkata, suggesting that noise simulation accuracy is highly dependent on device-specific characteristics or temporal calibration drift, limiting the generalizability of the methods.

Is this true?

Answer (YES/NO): YES